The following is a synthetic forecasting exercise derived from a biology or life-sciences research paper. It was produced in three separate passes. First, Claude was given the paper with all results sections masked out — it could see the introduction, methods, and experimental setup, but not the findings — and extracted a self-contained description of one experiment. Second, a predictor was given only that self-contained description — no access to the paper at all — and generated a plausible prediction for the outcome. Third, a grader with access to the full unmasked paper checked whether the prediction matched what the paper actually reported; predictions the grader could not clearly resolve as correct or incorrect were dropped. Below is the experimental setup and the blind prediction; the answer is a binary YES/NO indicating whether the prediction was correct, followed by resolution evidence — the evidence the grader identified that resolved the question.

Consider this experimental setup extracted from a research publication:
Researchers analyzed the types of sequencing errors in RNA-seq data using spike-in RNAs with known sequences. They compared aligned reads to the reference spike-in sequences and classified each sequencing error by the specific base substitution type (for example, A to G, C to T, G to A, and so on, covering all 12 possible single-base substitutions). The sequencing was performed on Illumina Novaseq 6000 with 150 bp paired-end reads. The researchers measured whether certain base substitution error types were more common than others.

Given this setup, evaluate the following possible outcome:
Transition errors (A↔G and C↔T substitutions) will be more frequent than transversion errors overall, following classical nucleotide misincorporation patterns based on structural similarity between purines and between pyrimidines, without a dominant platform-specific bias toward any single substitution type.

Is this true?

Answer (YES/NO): NO